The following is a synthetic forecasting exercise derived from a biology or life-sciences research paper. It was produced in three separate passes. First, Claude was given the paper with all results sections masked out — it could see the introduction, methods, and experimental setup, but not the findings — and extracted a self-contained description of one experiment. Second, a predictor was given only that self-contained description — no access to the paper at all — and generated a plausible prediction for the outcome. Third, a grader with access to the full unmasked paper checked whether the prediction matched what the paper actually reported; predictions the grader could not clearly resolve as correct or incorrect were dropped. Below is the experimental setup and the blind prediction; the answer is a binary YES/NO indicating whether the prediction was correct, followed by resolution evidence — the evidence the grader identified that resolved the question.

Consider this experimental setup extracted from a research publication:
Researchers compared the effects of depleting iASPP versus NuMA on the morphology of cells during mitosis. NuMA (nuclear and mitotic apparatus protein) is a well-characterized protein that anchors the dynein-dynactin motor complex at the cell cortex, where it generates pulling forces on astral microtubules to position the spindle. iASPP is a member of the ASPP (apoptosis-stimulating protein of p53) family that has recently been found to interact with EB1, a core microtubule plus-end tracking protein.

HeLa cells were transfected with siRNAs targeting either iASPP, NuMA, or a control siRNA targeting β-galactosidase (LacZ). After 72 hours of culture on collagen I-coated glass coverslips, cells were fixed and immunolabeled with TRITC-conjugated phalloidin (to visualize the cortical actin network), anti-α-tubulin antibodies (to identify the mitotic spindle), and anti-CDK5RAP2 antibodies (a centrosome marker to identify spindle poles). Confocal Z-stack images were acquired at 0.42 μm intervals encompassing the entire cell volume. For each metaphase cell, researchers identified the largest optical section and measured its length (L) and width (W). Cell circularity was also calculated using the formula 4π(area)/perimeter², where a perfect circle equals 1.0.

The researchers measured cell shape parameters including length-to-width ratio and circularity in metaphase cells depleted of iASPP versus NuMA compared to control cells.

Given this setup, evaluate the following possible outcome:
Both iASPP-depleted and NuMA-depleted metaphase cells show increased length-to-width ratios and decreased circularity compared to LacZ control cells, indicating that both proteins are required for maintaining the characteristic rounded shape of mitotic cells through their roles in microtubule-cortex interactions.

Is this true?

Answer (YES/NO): NO